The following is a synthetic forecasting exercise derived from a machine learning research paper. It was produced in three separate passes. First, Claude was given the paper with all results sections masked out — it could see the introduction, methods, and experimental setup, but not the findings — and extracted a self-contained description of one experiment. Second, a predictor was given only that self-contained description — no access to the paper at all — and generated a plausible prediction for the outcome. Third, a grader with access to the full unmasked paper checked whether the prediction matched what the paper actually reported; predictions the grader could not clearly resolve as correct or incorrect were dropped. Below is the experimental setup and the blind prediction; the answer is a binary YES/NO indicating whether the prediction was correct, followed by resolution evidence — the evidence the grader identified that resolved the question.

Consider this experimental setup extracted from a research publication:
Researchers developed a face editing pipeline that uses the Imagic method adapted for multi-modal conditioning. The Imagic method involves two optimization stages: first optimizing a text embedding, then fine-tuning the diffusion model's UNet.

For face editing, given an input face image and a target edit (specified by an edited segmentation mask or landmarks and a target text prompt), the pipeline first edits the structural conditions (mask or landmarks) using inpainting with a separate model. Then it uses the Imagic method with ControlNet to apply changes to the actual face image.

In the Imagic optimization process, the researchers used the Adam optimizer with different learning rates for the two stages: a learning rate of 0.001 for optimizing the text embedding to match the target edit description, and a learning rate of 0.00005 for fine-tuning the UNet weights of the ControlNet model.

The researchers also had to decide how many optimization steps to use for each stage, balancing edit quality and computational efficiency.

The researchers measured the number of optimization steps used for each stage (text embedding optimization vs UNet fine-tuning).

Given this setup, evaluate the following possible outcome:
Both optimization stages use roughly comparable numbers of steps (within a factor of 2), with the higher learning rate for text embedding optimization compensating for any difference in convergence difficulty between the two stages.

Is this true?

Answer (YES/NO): YES